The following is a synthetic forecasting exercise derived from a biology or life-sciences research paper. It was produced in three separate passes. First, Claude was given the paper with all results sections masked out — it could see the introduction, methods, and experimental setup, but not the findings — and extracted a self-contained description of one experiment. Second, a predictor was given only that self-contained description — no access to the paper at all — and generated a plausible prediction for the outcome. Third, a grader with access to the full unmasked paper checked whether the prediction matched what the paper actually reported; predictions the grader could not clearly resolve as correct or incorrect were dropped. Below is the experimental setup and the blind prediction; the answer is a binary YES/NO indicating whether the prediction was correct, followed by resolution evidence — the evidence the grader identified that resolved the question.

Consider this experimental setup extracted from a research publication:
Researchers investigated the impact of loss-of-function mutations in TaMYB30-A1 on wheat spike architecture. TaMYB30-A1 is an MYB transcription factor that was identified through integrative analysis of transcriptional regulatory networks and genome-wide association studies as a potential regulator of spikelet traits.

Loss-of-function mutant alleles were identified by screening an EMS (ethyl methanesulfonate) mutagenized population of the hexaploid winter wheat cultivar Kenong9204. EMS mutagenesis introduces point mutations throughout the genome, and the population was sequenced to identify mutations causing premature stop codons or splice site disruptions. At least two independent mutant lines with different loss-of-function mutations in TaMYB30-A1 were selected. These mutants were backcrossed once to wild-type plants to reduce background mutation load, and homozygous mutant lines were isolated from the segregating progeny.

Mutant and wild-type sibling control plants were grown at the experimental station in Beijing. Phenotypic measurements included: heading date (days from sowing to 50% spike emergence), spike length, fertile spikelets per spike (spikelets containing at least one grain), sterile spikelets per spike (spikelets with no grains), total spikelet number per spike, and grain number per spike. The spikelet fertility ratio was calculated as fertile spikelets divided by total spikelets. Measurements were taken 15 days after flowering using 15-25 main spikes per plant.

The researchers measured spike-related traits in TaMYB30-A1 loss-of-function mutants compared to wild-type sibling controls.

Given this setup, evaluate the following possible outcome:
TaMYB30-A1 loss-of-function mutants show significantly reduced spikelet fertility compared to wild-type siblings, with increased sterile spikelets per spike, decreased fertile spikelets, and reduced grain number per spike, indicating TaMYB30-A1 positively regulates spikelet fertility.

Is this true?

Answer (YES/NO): NO